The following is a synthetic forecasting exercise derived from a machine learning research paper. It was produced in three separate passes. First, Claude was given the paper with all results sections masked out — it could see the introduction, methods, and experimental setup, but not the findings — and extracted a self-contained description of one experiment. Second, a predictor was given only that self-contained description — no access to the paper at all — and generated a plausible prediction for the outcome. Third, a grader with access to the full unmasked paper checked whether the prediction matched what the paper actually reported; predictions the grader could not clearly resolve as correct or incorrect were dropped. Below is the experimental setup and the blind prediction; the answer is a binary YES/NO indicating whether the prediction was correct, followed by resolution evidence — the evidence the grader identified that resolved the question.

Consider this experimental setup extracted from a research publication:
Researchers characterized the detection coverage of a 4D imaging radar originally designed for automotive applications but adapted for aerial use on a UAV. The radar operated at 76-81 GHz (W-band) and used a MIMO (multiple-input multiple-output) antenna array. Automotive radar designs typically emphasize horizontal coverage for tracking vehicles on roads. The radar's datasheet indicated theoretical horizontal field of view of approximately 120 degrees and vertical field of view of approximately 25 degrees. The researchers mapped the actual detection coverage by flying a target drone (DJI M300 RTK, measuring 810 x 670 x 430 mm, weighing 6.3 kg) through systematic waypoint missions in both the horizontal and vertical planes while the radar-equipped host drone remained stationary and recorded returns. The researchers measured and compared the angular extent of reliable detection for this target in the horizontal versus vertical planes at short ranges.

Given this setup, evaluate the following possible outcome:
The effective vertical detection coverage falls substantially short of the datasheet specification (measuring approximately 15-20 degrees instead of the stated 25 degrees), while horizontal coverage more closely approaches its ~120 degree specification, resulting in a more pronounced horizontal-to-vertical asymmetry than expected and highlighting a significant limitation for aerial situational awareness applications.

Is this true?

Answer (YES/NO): NO